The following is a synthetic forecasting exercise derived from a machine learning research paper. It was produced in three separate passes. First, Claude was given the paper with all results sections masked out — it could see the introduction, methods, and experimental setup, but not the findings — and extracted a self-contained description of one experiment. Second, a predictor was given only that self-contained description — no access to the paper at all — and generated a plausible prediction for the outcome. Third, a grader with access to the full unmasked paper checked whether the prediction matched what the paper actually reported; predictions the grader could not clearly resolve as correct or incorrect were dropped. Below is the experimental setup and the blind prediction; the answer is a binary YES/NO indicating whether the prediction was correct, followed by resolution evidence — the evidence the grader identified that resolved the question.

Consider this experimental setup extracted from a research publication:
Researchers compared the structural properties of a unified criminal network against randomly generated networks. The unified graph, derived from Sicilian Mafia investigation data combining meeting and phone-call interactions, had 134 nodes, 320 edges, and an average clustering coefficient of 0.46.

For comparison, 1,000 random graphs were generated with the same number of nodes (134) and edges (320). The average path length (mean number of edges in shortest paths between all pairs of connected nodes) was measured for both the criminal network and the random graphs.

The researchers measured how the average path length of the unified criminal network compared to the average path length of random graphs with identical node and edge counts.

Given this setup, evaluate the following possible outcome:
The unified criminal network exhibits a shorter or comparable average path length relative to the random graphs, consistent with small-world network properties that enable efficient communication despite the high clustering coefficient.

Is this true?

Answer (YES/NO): YES